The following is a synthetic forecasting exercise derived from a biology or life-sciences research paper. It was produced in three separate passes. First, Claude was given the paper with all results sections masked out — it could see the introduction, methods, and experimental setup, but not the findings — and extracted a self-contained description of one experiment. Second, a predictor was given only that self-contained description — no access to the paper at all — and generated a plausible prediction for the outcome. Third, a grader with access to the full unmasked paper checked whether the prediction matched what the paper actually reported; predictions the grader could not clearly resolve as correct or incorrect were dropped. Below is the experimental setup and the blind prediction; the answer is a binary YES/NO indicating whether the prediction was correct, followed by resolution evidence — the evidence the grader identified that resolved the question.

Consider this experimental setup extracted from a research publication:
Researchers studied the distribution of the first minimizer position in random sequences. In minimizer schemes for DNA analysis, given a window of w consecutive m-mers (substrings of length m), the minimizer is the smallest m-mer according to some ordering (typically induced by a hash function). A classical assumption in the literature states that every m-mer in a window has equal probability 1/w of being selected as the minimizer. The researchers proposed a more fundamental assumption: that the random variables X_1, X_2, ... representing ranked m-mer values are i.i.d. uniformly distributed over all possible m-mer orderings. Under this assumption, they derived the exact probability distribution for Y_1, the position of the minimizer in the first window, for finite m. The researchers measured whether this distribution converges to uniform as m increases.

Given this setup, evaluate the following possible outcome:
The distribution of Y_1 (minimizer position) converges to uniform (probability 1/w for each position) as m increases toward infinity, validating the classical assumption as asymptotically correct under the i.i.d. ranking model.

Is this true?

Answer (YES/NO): YES